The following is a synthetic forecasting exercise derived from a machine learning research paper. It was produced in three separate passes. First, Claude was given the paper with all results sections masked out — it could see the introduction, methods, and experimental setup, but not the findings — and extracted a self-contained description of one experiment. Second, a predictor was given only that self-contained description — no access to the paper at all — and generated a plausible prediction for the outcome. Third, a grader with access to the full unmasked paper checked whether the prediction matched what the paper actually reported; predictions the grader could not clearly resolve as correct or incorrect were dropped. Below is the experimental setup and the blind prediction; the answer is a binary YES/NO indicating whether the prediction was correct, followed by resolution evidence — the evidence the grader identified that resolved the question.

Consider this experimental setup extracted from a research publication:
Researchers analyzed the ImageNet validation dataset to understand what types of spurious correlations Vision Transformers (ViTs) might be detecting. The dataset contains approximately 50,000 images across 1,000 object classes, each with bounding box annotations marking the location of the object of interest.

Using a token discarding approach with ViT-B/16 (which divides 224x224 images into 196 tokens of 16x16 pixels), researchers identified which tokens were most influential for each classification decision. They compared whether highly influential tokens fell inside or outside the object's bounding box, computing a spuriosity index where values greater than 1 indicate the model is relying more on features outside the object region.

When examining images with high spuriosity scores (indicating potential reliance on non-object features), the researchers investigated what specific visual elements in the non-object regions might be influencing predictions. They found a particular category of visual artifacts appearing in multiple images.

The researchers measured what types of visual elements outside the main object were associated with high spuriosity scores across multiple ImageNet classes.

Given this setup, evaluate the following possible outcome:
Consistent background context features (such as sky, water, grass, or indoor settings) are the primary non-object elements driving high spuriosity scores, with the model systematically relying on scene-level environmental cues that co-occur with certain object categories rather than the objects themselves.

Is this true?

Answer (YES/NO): NO